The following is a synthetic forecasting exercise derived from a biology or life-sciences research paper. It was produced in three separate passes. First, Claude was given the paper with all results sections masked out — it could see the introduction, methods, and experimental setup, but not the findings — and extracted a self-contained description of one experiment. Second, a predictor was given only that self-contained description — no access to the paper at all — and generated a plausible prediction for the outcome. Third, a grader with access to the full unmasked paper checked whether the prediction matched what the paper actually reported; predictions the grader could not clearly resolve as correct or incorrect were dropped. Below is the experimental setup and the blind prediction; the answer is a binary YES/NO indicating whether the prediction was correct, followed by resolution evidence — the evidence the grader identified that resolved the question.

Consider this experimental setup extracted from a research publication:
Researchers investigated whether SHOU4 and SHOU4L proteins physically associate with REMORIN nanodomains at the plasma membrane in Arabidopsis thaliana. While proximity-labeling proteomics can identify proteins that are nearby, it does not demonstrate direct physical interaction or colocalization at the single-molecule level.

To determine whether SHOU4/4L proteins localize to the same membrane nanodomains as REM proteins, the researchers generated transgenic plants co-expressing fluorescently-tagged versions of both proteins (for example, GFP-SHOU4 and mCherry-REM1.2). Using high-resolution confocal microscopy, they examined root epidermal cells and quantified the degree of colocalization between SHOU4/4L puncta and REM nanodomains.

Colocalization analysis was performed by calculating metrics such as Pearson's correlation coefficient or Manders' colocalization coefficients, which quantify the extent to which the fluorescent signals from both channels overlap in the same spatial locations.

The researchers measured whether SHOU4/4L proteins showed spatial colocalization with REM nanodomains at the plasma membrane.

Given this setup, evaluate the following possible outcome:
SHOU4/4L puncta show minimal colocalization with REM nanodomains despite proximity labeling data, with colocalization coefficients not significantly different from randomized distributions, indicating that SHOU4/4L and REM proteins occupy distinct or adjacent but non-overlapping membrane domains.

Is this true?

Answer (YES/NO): NO